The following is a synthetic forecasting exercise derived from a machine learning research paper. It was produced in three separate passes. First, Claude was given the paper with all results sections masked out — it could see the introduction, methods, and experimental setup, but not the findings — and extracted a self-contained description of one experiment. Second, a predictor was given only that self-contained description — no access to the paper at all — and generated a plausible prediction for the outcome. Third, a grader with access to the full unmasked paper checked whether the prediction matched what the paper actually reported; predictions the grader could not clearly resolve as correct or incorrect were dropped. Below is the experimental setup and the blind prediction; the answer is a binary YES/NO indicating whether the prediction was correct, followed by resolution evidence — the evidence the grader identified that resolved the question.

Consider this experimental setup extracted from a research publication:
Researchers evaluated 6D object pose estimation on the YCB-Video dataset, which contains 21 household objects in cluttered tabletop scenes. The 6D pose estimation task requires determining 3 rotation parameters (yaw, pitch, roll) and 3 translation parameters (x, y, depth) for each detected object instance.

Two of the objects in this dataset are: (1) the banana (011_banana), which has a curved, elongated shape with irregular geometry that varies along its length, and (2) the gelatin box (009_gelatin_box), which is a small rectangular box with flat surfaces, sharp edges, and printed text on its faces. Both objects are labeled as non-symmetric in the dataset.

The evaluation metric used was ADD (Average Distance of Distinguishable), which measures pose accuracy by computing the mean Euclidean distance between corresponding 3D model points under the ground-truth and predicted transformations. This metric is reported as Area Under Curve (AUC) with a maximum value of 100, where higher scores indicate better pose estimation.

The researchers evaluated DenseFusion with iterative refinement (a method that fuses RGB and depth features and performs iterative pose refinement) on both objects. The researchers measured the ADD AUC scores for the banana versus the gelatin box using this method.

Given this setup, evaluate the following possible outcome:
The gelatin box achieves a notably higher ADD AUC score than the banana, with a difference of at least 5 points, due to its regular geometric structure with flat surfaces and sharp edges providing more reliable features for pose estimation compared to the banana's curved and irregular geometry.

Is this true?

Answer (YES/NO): YES